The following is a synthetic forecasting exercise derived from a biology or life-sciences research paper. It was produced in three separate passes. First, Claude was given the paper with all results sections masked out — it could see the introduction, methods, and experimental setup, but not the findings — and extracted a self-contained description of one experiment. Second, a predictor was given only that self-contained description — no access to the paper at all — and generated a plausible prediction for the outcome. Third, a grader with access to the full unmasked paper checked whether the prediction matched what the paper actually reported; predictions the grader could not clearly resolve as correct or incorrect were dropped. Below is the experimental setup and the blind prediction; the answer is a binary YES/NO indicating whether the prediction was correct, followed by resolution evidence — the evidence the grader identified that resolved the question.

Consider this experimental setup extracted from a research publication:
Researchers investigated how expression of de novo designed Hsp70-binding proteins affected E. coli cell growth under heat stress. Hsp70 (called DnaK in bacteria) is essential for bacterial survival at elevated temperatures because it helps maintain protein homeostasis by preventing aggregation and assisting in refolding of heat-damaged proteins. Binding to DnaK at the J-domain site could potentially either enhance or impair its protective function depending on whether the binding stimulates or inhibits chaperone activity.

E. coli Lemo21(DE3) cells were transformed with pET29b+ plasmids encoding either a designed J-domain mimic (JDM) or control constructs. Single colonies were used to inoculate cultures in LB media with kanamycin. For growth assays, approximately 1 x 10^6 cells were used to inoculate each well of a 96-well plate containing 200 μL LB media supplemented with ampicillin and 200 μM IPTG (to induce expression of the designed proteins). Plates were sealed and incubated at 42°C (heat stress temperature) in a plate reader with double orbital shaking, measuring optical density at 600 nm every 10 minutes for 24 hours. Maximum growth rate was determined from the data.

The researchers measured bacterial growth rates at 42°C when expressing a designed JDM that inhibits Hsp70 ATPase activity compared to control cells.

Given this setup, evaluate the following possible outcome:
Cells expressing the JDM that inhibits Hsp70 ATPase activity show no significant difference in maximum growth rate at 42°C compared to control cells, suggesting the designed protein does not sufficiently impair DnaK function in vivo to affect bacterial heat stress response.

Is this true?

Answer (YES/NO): NO